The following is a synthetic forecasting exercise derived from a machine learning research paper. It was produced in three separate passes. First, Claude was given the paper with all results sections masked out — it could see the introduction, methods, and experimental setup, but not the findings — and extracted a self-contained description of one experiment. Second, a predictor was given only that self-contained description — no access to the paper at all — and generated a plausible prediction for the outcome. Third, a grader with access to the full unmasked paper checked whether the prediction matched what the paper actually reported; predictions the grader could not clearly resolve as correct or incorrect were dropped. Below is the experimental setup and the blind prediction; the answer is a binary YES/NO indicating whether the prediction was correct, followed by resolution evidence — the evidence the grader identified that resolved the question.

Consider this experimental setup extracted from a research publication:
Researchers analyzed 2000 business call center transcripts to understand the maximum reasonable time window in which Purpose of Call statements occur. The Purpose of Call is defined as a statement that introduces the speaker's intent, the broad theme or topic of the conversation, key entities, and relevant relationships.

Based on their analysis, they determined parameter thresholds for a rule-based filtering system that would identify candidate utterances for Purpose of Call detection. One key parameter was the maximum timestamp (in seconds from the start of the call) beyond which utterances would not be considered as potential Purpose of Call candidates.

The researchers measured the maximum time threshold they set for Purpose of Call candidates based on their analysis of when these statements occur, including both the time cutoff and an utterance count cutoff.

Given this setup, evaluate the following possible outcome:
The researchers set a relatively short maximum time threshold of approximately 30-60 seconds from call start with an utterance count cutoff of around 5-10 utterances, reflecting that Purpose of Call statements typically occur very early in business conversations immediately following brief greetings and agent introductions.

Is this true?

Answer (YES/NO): NO